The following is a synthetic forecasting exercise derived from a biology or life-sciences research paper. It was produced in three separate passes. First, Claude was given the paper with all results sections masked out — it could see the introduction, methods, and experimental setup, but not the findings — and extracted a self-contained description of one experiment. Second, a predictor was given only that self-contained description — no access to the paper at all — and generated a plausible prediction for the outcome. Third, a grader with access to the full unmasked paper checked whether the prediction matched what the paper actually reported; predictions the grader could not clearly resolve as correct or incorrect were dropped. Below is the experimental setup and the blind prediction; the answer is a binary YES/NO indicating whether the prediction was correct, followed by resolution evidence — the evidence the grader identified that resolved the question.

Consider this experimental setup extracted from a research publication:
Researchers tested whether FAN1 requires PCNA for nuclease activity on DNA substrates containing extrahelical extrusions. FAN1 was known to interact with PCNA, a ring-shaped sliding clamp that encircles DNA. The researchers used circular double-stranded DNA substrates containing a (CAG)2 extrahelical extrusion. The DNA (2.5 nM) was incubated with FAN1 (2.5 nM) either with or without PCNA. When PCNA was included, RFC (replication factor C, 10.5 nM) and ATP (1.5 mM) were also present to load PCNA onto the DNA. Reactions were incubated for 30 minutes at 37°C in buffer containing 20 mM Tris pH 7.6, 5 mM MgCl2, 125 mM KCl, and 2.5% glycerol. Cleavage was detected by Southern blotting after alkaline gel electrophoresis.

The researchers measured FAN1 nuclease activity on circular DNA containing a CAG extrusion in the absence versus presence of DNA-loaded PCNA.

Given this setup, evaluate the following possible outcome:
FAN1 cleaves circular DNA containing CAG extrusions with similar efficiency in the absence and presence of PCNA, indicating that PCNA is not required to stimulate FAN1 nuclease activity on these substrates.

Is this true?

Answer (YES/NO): NO